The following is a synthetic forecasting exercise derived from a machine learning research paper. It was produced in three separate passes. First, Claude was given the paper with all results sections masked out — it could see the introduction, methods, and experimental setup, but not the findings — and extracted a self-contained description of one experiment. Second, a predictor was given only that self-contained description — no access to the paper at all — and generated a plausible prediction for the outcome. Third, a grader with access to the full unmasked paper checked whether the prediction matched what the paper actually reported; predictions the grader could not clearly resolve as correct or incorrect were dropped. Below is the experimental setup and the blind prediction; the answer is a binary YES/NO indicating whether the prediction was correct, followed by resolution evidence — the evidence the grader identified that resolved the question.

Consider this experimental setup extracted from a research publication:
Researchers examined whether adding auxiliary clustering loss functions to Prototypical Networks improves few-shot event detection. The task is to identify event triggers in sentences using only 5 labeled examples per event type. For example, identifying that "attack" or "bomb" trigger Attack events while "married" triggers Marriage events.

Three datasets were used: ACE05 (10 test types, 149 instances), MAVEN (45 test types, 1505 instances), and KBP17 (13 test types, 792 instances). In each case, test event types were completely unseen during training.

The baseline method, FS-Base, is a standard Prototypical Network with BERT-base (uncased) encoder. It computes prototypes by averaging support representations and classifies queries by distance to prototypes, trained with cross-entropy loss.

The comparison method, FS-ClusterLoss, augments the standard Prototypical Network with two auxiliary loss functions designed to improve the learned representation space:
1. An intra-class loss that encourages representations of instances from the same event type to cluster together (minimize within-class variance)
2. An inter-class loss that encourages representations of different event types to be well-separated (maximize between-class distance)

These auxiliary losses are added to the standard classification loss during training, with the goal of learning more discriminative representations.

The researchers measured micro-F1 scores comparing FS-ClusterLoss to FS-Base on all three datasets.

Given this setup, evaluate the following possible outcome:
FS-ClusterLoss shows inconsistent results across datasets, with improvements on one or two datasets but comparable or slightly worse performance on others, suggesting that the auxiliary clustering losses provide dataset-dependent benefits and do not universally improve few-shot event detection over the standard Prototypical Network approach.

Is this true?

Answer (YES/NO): YES